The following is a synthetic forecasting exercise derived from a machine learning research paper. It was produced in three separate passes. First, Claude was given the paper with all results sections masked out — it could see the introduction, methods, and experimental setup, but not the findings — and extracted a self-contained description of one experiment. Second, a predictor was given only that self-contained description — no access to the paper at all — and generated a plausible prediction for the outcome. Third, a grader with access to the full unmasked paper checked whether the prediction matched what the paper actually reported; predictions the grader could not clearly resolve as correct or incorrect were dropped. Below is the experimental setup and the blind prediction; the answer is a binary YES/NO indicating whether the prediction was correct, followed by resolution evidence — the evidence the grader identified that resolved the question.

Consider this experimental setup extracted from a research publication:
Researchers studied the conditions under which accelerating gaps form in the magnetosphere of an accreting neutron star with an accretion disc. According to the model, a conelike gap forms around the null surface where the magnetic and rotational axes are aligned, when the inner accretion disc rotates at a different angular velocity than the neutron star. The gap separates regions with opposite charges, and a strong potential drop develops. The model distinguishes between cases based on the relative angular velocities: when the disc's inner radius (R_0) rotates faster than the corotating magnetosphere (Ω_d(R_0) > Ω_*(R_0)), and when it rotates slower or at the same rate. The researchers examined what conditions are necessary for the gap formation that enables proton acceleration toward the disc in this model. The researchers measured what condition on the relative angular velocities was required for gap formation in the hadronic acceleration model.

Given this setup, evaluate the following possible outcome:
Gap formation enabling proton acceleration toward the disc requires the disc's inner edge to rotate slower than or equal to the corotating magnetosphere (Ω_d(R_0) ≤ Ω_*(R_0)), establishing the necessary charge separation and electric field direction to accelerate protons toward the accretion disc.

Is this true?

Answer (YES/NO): NO